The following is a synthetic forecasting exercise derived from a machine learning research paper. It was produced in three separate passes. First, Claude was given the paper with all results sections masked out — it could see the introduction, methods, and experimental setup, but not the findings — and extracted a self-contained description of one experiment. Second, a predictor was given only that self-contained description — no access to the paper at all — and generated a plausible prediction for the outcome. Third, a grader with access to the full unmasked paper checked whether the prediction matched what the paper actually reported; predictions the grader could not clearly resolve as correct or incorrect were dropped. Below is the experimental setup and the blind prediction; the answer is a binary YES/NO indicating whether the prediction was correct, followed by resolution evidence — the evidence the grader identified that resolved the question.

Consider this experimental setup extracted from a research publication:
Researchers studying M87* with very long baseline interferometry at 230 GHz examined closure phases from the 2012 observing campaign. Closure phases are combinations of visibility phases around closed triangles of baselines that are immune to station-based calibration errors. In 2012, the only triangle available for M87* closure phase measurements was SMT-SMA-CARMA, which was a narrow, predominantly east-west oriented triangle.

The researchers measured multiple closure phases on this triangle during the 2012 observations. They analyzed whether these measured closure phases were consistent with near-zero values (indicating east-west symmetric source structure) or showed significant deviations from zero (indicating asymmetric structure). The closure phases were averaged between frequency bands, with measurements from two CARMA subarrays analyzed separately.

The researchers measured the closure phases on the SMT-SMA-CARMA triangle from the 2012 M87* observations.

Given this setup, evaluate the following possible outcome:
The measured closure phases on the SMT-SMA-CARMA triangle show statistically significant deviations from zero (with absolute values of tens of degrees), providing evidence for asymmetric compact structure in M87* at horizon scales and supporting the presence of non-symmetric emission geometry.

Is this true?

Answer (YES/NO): NO